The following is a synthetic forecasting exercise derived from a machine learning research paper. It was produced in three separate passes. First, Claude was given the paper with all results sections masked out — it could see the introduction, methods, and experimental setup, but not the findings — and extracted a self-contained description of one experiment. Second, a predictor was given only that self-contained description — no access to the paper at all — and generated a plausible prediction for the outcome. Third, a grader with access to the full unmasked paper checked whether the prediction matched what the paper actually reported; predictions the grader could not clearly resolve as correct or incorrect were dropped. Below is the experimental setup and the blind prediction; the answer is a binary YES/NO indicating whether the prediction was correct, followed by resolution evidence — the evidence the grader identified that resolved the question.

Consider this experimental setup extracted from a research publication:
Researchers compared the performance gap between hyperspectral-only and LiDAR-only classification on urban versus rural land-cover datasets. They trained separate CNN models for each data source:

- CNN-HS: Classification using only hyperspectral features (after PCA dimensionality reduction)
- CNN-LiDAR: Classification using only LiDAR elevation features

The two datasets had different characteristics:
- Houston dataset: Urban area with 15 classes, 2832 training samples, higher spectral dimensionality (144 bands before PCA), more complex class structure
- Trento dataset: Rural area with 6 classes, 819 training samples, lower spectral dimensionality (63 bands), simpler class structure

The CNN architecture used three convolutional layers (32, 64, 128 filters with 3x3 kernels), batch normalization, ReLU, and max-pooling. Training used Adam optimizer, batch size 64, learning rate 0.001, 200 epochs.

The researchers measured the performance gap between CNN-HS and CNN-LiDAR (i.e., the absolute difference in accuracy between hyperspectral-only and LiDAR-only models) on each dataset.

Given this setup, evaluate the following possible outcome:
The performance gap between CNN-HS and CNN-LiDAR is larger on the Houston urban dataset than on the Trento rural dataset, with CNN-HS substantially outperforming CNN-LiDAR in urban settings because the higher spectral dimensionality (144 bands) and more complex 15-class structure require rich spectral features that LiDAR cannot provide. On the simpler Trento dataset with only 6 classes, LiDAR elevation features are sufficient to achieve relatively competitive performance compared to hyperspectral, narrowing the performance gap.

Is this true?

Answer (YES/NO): YES